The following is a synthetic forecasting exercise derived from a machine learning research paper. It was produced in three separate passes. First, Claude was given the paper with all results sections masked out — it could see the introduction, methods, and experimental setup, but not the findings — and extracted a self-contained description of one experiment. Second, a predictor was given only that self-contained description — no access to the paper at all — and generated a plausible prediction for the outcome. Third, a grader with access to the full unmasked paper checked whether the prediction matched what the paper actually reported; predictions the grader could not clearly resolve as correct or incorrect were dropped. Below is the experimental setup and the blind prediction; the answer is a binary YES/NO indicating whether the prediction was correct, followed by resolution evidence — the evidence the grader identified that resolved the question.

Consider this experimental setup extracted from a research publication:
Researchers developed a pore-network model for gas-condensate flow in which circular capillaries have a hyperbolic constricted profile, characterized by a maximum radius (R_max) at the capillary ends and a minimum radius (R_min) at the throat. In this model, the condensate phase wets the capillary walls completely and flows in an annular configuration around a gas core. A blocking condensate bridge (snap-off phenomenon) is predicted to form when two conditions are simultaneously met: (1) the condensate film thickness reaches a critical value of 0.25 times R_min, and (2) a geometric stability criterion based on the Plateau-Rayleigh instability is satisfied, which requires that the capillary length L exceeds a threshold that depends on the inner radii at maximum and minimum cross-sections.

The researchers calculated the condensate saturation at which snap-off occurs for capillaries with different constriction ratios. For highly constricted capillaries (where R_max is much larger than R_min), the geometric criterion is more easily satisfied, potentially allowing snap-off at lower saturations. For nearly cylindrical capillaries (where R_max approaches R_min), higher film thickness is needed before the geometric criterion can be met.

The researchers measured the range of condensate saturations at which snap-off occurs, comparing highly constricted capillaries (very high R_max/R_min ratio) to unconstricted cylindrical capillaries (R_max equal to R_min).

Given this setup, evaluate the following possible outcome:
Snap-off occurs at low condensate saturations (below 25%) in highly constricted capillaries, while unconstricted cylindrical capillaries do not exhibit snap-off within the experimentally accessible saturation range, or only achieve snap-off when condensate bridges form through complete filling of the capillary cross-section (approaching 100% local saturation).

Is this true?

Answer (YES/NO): NO